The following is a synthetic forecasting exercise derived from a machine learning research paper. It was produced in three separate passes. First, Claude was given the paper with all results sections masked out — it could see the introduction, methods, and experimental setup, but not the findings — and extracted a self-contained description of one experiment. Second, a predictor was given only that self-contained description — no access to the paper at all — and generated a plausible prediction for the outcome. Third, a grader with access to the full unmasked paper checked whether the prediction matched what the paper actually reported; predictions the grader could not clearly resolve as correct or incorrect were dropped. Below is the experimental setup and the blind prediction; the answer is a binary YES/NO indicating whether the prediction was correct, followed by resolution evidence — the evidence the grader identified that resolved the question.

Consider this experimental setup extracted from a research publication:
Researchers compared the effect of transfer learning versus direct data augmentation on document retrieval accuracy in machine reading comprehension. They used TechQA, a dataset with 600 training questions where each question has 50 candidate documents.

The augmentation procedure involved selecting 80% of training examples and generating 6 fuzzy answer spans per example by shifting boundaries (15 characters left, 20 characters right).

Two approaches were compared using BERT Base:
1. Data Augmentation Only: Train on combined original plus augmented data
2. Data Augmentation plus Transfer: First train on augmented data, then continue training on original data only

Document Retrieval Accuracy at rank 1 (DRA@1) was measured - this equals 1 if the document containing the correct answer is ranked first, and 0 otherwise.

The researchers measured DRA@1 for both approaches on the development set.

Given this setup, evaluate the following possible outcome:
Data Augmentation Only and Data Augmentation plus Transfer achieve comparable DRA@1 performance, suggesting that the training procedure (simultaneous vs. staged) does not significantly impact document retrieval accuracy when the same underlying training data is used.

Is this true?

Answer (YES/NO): NO